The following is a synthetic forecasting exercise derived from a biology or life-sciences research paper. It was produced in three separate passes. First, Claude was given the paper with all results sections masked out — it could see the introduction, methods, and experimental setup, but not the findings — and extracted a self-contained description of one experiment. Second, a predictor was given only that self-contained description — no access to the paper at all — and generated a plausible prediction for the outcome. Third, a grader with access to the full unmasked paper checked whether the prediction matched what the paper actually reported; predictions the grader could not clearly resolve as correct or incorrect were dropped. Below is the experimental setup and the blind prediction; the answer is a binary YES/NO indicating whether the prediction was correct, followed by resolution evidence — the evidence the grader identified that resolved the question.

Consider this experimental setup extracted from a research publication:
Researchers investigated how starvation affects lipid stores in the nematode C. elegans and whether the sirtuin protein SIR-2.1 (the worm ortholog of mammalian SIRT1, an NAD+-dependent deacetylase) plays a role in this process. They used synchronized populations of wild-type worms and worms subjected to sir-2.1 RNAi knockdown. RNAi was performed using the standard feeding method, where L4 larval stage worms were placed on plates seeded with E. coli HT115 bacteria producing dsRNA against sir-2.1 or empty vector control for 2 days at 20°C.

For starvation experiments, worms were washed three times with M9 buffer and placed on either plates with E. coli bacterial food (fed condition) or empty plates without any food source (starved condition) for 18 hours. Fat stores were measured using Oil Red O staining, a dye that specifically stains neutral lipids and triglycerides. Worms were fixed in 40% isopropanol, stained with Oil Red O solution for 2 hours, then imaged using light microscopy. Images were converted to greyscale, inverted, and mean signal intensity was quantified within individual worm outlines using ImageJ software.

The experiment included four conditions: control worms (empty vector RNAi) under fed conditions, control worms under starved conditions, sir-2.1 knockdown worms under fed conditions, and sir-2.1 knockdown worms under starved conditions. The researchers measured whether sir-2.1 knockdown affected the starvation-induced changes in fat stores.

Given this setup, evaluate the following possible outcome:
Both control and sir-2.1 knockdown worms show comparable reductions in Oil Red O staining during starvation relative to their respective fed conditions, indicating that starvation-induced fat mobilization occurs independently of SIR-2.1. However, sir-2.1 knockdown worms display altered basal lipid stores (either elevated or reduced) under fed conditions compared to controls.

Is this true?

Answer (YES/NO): NO